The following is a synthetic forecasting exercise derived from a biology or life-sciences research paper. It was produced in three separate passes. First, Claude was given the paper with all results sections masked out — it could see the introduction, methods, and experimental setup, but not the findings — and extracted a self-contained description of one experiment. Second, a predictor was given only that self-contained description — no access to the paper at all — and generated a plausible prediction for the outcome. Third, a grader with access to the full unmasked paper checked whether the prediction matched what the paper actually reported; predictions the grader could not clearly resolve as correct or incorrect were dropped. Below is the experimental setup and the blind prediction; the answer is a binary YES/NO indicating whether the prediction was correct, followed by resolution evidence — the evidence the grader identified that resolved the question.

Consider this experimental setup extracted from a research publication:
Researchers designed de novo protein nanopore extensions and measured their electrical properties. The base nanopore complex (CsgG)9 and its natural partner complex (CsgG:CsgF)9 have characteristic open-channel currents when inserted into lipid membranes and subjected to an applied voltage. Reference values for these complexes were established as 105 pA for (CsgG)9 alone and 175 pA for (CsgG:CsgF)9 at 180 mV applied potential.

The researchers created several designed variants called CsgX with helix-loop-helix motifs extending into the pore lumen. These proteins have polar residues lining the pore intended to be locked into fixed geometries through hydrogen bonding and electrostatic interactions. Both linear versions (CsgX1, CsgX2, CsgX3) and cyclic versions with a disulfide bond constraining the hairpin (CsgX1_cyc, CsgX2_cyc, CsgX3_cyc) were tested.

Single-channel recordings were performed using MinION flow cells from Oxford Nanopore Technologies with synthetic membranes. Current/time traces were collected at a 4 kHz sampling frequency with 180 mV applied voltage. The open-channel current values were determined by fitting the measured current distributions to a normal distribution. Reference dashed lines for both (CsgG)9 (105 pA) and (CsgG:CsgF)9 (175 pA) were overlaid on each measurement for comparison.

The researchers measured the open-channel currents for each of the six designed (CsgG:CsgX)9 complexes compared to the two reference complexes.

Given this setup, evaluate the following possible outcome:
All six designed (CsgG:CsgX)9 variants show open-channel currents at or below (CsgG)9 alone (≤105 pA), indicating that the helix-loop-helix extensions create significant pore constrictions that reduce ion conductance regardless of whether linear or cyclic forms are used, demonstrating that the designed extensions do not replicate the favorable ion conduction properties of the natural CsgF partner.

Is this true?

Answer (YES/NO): NO